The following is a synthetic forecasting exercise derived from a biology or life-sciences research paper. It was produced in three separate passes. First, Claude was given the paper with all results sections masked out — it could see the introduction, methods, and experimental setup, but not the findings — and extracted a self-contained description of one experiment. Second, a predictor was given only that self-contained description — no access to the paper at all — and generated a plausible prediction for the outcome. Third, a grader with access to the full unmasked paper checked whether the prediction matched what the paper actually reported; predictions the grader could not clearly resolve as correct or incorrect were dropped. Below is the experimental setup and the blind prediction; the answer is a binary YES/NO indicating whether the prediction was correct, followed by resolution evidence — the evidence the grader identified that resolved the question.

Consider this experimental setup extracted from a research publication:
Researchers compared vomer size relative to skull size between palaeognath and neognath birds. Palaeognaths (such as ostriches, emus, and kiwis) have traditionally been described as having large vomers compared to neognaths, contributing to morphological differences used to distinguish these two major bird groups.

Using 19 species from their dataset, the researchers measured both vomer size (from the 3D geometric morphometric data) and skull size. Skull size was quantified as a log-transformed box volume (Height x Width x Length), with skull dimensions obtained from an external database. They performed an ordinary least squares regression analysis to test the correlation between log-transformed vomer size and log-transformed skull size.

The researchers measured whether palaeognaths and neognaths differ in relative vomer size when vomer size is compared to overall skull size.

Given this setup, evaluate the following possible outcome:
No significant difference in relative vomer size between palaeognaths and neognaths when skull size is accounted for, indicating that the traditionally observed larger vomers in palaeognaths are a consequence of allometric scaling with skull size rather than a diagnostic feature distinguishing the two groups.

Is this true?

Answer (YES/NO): YES